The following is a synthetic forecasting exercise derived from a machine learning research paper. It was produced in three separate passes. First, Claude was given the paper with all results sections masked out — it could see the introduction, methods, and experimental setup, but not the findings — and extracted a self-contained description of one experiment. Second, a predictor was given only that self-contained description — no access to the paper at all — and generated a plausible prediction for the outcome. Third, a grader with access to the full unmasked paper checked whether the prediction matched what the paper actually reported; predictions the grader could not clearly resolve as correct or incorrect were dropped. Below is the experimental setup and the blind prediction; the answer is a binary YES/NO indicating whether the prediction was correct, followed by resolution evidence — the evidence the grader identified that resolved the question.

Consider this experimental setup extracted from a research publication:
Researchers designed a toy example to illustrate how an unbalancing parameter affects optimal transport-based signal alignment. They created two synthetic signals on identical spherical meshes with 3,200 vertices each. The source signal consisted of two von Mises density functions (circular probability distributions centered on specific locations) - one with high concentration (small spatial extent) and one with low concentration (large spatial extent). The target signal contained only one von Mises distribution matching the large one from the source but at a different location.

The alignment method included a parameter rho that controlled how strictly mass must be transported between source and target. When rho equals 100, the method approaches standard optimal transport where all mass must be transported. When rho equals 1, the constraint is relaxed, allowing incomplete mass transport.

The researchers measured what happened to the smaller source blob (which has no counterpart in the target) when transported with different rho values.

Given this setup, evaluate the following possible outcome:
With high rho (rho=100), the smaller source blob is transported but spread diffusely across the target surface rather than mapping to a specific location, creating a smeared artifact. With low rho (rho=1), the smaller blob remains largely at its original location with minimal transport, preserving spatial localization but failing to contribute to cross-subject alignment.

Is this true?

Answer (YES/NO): NO